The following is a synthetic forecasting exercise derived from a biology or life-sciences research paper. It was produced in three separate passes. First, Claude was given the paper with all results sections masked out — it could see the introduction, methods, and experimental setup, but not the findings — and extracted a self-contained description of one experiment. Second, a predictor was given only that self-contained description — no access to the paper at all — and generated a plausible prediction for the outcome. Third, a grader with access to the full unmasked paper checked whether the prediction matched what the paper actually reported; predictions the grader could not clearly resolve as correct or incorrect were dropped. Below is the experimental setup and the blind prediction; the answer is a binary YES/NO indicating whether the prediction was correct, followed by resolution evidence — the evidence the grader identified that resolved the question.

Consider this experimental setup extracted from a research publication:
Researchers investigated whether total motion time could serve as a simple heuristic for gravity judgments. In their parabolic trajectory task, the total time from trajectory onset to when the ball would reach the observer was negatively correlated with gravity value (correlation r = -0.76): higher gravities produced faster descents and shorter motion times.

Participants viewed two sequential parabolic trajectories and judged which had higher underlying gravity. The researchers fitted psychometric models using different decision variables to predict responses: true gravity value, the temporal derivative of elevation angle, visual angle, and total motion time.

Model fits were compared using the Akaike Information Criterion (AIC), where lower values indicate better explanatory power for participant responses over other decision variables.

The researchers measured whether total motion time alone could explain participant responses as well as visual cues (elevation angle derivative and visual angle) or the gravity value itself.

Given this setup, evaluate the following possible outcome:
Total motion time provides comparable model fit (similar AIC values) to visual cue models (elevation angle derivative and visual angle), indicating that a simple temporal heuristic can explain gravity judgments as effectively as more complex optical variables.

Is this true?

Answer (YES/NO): NO